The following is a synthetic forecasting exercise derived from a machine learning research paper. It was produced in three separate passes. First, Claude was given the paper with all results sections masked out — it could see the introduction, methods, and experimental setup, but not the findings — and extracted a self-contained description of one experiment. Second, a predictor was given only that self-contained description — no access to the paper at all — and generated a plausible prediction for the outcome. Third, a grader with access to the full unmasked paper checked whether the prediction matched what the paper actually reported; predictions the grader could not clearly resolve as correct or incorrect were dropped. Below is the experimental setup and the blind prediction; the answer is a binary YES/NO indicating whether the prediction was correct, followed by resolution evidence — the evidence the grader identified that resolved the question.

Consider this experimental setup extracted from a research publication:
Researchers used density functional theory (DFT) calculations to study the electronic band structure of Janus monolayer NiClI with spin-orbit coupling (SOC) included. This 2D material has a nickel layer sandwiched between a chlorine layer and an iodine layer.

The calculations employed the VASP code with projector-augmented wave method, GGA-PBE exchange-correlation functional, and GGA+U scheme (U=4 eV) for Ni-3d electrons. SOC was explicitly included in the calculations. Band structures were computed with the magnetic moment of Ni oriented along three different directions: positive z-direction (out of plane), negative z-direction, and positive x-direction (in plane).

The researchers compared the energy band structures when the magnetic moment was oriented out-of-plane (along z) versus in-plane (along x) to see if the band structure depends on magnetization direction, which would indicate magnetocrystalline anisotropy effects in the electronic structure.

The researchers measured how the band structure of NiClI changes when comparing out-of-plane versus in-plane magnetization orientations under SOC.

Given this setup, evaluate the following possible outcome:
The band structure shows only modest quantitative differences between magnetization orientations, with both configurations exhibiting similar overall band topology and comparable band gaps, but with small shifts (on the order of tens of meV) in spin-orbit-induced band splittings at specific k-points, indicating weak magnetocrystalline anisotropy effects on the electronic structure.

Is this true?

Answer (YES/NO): NO